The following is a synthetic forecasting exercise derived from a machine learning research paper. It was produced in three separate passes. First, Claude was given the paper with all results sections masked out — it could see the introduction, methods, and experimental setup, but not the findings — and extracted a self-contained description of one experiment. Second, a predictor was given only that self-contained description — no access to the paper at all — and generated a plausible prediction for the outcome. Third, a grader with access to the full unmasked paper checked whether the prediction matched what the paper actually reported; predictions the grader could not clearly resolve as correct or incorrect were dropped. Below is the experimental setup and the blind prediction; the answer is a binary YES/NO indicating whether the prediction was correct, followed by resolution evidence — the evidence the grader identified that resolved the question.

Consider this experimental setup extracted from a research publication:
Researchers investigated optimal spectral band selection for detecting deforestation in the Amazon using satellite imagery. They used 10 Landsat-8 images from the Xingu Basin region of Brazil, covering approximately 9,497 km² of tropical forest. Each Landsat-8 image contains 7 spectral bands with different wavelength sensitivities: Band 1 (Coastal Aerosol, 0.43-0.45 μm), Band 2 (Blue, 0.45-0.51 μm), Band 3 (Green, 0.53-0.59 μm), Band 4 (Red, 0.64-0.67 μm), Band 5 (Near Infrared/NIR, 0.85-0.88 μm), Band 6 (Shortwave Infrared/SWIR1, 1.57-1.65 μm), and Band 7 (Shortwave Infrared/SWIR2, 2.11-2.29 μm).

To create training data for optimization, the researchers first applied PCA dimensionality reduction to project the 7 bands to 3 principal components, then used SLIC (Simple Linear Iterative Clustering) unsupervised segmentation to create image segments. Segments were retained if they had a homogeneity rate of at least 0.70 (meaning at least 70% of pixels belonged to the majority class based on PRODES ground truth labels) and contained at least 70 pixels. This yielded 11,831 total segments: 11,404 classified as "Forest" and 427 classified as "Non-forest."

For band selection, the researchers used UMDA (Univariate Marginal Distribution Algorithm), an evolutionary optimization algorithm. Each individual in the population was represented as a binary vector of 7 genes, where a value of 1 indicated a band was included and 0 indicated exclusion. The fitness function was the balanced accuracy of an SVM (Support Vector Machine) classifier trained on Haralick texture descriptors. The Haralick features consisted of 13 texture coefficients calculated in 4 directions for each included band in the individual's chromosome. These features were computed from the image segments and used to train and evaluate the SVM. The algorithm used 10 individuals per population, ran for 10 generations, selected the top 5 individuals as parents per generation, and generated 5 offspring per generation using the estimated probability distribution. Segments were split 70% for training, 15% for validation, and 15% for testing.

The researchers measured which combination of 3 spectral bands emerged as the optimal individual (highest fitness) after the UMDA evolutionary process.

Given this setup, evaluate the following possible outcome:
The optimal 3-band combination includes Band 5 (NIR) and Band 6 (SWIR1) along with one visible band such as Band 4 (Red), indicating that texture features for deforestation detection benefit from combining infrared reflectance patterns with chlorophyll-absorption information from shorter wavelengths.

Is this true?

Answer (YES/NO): NO